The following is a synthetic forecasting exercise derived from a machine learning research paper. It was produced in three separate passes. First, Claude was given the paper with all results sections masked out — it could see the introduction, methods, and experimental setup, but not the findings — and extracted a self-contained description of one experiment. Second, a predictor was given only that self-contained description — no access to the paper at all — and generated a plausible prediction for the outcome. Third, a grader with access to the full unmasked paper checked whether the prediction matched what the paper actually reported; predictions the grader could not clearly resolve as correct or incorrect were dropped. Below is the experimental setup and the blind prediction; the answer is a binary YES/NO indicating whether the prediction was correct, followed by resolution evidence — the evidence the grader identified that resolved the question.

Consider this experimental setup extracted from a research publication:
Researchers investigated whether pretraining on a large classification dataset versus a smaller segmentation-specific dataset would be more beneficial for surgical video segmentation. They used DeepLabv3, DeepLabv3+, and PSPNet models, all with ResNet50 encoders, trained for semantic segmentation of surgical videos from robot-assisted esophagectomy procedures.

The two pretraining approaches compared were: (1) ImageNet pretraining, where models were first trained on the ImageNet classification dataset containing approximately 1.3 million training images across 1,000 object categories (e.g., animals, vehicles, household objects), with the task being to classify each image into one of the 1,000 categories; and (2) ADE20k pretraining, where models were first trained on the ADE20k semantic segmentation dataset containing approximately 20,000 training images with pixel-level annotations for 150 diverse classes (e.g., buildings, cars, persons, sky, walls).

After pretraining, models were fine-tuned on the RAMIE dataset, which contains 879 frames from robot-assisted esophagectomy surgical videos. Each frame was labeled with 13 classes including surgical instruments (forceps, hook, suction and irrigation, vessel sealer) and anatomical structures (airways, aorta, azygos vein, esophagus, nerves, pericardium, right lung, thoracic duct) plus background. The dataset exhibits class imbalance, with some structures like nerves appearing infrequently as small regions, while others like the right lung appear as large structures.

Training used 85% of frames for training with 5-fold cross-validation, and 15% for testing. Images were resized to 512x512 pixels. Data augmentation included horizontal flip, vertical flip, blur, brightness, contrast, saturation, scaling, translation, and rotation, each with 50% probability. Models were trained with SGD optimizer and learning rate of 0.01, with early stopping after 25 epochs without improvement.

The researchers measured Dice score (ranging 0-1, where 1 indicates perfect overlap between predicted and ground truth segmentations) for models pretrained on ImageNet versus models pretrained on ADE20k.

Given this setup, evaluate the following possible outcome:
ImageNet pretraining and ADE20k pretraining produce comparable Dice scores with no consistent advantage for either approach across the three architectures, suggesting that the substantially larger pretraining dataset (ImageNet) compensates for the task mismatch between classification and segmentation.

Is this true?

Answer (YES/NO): NO